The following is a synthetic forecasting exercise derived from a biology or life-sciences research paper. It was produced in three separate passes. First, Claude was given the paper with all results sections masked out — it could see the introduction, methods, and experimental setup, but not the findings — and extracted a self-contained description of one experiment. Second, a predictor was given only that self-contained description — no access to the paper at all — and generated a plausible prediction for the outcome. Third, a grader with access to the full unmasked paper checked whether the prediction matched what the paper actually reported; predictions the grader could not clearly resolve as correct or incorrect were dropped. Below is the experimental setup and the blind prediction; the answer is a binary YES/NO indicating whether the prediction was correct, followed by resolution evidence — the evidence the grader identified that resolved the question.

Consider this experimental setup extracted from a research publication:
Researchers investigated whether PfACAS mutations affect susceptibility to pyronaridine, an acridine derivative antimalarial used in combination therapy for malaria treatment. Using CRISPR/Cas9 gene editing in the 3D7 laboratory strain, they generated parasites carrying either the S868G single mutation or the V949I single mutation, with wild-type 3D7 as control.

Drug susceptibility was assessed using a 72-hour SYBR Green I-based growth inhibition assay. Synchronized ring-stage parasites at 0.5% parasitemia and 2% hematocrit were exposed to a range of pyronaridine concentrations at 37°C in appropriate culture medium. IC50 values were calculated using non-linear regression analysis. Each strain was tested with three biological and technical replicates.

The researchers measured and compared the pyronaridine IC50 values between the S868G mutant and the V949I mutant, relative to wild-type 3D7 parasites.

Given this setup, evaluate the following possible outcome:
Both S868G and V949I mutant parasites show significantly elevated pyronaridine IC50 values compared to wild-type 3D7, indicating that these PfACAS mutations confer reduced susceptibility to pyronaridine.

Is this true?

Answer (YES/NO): NO